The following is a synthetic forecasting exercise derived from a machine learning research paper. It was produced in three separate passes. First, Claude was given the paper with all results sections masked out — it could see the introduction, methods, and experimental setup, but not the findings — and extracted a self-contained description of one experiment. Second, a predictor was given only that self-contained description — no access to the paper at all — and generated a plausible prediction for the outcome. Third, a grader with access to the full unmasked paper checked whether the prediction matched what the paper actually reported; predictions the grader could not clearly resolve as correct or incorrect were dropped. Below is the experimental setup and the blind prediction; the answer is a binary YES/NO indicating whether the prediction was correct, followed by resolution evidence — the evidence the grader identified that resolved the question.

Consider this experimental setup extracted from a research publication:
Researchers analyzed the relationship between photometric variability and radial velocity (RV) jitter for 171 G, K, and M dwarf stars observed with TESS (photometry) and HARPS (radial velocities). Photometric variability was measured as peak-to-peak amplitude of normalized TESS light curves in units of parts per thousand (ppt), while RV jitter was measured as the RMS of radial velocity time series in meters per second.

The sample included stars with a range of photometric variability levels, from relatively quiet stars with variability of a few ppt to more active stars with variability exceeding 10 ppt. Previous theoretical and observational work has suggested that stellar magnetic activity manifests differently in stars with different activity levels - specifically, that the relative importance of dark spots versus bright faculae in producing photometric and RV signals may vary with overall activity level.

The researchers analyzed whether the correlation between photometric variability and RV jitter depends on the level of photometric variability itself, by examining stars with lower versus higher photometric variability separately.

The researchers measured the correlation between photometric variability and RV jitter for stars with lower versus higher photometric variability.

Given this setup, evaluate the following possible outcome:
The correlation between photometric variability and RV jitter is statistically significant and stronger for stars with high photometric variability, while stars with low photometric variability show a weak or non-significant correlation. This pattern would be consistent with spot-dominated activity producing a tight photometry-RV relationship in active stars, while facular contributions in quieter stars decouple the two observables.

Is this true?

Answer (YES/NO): YES